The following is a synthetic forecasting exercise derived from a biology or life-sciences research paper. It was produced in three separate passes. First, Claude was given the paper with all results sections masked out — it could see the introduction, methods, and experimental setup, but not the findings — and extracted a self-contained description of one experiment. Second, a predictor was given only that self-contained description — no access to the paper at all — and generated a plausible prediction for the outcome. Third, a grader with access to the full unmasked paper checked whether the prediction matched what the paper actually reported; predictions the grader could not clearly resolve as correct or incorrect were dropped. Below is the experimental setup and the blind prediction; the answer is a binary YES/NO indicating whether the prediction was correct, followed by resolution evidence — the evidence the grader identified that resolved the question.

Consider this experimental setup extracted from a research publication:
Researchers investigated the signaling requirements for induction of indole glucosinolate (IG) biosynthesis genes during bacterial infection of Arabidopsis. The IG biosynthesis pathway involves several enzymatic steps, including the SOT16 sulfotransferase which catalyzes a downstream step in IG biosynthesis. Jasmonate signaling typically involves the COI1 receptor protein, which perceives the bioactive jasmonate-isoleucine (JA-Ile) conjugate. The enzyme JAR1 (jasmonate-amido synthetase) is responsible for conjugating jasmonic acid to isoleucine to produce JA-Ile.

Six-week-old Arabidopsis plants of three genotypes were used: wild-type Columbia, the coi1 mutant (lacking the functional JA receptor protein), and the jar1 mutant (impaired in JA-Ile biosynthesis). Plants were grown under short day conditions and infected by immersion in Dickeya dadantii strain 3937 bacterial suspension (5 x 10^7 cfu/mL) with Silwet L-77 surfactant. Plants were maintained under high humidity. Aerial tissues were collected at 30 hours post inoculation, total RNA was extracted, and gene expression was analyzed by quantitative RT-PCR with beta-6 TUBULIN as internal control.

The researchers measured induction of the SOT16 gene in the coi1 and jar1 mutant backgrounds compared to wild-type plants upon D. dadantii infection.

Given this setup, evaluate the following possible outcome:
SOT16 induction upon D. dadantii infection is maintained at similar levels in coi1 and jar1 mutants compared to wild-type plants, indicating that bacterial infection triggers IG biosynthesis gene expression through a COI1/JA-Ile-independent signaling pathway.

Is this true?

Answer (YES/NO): NO